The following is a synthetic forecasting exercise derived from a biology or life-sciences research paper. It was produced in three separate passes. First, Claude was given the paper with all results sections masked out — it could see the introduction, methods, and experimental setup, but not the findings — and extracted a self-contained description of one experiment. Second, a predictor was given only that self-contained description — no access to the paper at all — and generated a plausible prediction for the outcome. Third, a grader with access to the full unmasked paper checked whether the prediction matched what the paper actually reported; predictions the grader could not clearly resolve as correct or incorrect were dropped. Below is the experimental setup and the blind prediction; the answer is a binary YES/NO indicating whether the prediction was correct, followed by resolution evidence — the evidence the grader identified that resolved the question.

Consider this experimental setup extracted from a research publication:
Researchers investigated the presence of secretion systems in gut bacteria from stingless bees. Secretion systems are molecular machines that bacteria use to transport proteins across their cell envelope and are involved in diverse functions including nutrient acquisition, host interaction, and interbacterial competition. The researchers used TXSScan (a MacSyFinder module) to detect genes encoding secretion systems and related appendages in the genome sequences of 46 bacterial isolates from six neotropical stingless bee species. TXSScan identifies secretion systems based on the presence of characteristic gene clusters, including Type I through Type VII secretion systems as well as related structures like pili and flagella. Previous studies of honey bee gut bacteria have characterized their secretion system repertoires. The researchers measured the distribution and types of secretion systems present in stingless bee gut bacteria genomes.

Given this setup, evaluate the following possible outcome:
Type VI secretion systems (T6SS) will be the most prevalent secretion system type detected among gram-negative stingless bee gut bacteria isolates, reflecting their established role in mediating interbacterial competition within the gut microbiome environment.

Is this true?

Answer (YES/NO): NO